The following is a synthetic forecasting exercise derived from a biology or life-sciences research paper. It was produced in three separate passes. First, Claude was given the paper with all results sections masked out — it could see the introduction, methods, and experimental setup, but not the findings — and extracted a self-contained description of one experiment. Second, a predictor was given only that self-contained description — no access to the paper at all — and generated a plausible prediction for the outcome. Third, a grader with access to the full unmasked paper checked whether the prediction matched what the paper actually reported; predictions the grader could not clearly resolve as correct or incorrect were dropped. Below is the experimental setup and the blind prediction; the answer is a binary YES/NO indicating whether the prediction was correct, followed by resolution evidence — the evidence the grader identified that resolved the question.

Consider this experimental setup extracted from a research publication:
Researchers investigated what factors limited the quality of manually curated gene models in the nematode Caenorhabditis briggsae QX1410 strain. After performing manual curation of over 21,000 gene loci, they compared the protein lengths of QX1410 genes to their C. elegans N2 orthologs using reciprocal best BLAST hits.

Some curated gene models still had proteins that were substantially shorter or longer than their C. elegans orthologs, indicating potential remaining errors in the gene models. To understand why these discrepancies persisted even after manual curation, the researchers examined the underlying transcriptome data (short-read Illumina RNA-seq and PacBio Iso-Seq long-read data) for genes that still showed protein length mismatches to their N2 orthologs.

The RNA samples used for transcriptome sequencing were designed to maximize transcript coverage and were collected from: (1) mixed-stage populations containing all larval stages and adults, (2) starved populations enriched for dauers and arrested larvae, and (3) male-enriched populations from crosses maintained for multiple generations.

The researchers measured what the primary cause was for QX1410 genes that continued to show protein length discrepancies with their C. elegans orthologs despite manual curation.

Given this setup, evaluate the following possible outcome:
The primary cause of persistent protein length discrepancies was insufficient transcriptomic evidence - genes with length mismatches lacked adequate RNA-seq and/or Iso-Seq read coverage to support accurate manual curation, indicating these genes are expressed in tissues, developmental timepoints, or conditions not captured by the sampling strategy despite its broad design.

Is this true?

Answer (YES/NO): YES